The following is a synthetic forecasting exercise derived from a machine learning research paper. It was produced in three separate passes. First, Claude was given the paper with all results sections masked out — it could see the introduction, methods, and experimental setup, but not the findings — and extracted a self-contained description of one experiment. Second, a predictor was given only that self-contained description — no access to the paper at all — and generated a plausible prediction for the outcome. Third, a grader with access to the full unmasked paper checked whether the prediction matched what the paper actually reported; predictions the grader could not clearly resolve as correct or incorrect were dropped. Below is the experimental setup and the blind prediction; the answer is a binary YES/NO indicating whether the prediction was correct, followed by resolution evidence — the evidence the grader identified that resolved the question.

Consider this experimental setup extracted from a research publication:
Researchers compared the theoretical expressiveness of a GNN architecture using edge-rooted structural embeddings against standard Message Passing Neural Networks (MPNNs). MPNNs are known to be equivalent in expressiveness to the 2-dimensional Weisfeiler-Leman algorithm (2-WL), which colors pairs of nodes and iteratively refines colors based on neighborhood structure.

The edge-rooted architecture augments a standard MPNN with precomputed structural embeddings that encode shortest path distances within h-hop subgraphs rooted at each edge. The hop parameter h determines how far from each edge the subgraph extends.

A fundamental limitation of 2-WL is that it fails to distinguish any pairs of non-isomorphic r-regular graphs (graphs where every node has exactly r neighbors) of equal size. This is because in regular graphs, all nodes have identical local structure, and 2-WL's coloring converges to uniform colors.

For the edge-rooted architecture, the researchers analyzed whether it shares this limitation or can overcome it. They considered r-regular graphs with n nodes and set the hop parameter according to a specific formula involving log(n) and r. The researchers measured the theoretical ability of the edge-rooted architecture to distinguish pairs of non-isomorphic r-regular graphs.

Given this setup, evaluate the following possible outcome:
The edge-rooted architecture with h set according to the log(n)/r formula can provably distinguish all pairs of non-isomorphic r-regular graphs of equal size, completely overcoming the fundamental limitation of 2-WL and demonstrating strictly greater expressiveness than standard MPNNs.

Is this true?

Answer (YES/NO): NO